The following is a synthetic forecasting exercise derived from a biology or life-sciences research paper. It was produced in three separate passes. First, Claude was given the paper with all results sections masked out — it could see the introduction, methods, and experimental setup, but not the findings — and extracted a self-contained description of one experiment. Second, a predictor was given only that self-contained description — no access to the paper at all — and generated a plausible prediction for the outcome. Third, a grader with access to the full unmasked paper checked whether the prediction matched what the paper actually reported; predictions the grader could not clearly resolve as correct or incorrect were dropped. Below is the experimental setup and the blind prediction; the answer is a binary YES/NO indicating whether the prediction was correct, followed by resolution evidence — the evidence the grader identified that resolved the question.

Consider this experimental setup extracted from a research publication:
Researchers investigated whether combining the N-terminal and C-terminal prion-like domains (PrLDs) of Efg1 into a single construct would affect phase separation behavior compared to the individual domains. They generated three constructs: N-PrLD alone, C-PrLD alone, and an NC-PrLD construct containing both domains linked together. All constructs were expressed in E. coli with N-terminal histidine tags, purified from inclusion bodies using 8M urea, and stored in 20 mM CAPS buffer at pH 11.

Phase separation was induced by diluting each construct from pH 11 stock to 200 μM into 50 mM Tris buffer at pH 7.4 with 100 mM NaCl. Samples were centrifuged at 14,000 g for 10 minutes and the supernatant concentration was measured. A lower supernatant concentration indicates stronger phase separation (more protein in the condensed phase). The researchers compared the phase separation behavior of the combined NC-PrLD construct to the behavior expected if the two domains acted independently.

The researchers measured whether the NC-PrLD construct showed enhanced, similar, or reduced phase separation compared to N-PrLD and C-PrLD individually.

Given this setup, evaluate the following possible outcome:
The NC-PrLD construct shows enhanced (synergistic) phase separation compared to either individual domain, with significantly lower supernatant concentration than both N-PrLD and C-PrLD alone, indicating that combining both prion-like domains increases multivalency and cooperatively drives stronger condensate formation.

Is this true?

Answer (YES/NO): NO